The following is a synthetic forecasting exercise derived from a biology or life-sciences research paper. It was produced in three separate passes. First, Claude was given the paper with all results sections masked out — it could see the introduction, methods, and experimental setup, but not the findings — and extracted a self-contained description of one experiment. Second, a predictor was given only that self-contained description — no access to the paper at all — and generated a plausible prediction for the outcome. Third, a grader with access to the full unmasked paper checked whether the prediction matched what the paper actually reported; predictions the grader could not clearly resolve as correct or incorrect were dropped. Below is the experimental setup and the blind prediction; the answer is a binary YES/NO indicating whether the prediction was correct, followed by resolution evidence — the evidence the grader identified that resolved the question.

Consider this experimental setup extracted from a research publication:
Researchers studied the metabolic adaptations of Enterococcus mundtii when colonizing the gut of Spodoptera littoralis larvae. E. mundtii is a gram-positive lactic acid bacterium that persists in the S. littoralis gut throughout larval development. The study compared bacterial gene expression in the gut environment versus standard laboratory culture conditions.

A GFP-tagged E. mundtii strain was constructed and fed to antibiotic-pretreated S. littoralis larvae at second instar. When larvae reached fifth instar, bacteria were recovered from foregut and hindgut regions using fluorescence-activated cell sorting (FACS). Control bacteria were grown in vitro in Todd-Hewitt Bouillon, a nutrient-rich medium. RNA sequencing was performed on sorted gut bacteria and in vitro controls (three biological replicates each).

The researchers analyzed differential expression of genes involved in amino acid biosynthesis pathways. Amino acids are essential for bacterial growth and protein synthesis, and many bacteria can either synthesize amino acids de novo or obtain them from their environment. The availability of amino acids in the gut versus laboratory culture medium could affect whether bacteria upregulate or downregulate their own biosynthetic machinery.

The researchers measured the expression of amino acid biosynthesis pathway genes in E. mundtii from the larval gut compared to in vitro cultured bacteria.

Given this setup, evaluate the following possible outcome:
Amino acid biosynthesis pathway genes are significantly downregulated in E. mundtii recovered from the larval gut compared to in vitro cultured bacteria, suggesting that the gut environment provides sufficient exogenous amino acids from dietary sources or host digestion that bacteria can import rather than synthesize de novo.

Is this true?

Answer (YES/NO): YES